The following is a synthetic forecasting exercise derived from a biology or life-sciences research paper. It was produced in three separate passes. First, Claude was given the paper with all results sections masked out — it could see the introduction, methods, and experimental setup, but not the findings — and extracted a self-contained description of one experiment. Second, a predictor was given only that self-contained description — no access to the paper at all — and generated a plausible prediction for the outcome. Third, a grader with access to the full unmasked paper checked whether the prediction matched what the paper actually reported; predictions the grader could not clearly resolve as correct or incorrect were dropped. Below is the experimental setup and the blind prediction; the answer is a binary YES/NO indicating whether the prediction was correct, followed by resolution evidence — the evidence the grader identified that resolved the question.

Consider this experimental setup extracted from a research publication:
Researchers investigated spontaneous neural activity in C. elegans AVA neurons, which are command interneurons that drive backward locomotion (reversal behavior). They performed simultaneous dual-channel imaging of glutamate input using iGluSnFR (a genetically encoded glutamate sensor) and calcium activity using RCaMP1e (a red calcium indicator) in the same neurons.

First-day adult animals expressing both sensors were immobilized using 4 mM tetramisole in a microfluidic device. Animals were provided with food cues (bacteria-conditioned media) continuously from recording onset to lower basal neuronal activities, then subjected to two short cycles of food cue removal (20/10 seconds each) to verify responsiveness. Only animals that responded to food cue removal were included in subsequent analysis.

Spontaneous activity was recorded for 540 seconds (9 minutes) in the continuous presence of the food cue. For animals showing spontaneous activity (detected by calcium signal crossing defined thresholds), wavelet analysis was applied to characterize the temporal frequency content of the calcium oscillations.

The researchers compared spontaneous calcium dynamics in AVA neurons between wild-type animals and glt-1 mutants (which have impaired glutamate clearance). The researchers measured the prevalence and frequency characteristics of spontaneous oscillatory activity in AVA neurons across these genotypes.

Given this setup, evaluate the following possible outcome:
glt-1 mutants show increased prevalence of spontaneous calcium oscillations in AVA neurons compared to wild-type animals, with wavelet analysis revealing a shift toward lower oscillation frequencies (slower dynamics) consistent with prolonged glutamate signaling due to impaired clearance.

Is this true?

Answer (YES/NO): NO